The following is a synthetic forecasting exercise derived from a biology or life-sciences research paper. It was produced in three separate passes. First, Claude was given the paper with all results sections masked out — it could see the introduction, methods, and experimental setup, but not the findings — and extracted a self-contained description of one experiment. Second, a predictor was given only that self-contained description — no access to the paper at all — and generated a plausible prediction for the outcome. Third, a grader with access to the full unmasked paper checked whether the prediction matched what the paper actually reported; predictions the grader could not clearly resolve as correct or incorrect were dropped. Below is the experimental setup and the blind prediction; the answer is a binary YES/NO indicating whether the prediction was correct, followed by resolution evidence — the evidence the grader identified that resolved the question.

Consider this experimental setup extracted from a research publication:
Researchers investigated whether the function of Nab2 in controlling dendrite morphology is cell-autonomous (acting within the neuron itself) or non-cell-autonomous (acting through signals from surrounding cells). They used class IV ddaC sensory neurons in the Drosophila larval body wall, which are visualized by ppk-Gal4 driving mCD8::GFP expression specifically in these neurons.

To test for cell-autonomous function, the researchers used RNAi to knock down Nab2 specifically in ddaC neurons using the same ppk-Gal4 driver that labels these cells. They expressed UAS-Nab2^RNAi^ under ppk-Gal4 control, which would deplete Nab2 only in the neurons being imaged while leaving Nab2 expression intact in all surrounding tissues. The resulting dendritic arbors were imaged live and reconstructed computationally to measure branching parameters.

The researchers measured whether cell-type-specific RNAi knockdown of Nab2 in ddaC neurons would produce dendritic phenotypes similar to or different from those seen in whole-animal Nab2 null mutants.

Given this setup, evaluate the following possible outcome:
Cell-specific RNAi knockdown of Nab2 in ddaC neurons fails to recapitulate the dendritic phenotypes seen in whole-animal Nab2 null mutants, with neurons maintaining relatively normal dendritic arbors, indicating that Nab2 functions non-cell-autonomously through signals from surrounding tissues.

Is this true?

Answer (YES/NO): NO